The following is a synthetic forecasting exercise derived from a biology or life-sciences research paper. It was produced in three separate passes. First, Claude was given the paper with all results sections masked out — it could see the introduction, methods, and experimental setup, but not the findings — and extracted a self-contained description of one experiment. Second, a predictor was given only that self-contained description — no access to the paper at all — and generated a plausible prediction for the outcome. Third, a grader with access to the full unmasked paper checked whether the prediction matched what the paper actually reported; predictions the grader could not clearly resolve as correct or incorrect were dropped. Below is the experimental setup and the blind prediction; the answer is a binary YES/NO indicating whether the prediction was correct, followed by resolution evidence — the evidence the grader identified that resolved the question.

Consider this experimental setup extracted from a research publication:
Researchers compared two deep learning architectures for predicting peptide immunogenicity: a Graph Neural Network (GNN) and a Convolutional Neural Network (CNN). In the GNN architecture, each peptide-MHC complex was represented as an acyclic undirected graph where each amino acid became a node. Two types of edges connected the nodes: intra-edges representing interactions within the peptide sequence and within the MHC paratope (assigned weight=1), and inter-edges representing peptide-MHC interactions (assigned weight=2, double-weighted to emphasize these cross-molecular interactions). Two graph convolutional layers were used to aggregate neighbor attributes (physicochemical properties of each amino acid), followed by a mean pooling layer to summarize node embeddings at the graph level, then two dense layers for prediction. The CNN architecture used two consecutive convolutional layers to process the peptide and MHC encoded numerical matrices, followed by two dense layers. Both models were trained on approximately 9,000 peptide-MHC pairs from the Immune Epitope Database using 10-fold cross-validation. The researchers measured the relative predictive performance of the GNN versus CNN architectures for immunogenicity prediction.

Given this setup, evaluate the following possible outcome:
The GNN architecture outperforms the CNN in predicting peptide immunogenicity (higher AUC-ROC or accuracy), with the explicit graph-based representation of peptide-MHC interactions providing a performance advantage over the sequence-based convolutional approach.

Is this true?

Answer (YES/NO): NO